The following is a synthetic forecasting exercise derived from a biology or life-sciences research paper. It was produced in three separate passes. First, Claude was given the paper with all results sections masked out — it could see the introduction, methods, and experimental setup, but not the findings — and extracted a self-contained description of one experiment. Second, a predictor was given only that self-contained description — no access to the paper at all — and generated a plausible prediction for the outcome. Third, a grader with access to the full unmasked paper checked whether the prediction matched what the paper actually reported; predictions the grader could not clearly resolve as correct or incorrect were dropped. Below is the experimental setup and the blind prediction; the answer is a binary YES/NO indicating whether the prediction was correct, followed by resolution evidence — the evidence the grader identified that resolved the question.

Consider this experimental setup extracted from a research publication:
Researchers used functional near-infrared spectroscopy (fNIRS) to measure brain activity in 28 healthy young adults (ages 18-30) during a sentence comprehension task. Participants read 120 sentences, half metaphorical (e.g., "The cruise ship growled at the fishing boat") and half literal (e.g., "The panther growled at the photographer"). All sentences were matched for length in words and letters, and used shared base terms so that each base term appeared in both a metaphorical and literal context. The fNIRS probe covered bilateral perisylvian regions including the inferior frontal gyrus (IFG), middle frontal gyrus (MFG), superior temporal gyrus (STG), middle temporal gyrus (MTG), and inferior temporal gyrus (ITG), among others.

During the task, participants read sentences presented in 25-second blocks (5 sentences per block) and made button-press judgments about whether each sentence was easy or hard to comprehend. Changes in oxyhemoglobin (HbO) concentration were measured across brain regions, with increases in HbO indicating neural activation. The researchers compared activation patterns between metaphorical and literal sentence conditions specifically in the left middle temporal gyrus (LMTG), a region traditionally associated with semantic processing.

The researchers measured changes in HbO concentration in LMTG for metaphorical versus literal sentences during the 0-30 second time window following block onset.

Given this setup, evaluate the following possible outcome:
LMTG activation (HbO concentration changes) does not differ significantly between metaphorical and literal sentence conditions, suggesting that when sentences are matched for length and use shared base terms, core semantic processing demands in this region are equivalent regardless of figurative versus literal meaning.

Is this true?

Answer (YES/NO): NO